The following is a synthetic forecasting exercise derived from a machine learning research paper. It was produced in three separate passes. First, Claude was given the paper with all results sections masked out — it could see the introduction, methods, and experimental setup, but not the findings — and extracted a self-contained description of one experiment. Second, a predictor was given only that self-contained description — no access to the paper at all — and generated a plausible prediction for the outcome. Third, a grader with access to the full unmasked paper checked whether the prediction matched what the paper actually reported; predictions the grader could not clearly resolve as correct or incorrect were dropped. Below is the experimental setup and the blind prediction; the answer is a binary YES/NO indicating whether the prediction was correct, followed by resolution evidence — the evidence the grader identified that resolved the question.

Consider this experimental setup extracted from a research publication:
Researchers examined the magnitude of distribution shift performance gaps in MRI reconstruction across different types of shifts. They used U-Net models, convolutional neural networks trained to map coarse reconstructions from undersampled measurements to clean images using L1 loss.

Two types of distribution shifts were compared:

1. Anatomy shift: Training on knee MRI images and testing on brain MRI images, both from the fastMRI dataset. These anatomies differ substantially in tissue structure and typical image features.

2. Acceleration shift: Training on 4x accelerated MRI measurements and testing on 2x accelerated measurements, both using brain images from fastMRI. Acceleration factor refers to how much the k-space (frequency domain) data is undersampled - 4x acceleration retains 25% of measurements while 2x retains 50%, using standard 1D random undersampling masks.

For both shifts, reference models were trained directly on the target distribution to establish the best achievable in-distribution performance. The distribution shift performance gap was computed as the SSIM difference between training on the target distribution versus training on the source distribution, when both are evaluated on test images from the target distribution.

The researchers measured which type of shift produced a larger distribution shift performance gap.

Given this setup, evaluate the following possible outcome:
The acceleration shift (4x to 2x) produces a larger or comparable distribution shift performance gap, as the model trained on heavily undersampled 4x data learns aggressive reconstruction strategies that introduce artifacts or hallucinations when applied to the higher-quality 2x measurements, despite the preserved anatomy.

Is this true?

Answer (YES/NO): YES